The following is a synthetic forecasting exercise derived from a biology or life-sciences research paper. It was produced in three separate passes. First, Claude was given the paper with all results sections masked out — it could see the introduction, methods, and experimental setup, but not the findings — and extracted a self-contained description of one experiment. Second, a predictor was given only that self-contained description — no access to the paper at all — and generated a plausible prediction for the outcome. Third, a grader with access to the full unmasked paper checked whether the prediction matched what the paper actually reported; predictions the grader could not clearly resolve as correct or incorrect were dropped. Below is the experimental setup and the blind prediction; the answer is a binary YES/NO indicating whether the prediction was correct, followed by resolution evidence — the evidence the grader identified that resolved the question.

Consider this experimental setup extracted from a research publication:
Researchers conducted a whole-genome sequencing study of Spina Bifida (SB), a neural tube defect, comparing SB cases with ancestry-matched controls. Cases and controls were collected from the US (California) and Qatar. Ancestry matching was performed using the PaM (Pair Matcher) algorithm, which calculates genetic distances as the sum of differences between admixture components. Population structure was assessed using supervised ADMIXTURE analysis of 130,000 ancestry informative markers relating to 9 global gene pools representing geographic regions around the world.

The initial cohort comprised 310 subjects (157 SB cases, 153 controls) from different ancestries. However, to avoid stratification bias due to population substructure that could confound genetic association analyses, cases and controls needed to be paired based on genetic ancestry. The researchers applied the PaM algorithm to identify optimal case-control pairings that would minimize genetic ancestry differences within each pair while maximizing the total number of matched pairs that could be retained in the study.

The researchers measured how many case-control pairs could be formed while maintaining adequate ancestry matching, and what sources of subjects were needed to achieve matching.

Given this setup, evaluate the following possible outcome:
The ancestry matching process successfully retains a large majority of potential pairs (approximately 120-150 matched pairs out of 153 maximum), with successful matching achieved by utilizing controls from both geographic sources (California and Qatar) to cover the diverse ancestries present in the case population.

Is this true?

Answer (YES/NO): NO